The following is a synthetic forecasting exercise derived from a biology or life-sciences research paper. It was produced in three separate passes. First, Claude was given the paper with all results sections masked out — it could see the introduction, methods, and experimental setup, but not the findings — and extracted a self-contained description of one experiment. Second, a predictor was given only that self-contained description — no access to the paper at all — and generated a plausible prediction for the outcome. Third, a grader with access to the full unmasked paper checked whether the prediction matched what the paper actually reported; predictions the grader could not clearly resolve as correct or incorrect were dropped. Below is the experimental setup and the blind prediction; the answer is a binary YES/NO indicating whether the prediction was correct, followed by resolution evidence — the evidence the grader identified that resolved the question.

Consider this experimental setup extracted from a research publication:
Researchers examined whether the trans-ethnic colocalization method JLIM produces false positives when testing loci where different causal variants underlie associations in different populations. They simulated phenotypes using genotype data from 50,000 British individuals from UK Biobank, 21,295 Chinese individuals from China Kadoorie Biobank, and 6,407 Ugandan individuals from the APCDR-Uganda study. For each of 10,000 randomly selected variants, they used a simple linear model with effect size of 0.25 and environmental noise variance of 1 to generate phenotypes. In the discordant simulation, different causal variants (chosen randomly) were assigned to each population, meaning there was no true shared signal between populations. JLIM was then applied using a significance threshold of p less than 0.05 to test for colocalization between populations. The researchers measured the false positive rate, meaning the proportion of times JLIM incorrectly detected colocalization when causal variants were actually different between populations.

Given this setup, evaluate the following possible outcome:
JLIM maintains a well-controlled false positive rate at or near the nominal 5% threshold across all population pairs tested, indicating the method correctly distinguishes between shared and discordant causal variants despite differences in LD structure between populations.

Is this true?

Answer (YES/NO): YES